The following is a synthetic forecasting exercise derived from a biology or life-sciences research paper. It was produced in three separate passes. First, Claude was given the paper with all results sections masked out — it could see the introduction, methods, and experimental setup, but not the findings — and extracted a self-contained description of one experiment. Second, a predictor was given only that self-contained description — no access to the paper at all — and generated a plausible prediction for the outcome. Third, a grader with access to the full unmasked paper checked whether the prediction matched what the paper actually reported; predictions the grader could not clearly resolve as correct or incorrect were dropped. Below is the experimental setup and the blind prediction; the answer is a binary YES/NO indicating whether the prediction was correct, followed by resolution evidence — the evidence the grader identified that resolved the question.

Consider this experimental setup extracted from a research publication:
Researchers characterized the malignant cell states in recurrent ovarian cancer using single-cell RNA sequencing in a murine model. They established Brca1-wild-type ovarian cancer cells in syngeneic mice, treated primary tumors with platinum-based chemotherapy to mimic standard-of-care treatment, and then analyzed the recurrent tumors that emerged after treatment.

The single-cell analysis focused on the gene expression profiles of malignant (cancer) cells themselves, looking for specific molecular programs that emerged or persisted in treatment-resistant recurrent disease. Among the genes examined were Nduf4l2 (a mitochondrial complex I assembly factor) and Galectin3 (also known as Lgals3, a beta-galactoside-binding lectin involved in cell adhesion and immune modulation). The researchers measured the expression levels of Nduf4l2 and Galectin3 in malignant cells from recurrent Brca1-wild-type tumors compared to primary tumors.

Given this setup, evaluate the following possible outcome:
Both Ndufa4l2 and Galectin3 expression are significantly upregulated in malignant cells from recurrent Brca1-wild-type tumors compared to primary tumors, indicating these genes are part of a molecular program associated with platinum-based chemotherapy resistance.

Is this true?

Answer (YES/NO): YES